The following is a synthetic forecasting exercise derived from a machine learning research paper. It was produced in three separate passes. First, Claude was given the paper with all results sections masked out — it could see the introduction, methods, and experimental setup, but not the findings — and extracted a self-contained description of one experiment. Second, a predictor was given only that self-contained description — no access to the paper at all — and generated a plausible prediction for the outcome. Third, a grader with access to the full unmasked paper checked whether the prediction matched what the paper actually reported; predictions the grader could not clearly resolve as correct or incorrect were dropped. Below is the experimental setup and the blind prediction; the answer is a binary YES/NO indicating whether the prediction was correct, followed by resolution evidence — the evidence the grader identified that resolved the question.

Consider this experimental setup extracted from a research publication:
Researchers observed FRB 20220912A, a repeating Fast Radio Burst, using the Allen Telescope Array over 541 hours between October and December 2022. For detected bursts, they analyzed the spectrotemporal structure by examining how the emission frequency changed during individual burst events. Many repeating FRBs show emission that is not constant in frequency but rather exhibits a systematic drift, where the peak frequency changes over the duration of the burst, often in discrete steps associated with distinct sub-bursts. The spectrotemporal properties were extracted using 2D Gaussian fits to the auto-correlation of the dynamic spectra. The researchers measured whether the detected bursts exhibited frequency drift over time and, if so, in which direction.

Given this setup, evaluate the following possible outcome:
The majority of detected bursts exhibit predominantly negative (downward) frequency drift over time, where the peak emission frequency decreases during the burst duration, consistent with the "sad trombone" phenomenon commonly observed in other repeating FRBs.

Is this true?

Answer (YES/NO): YES